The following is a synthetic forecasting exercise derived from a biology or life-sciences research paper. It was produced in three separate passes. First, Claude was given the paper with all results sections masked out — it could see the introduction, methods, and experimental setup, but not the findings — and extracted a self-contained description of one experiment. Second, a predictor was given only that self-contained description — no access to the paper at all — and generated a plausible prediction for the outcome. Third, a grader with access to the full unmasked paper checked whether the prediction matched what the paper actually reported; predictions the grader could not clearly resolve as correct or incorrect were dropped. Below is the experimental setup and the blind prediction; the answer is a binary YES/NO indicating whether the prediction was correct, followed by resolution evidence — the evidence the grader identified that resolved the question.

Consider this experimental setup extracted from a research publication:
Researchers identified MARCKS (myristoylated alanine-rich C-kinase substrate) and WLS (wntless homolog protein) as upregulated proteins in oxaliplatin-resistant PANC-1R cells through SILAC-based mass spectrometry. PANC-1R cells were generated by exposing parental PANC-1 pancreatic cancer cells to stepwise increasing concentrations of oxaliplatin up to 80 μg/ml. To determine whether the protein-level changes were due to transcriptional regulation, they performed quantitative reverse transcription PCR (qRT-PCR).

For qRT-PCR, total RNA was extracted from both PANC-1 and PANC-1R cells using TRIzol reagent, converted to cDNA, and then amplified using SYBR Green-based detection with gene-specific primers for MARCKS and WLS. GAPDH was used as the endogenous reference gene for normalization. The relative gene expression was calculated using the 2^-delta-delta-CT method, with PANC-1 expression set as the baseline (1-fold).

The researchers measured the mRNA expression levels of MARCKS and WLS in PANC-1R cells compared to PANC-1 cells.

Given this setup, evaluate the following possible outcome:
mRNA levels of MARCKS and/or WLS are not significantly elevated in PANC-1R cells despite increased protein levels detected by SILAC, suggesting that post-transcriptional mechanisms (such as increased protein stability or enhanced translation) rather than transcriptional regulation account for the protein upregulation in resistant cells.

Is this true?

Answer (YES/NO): NO